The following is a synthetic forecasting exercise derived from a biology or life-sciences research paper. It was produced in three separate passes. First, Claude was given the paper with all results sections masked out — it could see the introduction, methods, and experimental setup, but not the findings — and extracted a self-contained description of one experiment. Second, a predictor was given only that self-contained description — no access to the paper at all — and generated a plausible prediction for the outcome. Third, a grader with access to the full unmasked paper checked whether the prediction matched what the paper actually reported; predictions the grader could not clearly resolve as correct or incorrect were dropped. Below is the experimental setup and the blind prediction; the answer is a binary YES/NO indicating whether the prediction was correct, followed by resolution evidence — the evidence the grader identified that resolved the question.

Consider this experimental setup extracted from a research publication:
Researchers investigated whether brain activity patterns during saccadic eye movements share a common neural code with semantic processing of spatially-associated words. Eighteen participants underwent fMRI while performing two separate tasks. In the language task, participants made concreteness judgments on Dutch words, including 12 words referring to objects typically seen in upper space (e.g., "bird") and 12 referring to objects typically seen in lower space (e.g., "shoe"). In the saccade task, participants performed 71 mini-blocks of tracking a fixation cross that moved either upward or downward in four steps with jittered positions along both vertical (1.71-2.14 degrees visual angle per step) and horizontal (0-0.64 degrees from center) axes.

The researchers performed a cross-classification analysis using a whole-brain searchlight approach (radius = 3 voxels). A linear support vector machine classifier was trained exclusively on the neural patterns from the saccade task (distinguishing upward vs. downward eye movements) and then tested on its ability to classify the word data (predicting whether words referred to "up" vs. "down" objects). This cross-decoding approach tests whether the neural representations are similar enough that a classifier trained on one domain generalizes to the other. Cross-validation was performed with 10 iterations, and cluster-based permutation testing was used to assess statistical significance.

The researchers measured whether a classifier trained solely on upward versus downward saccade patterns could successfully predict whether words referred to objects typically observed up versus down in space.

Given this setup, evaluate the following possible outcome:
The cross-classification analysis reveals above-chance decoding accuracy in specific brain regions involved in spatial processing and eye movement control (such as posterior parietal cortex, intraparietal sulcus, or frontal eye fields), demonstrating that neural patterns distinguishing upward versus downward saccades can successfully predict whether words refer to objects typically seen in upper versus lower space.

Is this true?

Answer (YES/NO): YES